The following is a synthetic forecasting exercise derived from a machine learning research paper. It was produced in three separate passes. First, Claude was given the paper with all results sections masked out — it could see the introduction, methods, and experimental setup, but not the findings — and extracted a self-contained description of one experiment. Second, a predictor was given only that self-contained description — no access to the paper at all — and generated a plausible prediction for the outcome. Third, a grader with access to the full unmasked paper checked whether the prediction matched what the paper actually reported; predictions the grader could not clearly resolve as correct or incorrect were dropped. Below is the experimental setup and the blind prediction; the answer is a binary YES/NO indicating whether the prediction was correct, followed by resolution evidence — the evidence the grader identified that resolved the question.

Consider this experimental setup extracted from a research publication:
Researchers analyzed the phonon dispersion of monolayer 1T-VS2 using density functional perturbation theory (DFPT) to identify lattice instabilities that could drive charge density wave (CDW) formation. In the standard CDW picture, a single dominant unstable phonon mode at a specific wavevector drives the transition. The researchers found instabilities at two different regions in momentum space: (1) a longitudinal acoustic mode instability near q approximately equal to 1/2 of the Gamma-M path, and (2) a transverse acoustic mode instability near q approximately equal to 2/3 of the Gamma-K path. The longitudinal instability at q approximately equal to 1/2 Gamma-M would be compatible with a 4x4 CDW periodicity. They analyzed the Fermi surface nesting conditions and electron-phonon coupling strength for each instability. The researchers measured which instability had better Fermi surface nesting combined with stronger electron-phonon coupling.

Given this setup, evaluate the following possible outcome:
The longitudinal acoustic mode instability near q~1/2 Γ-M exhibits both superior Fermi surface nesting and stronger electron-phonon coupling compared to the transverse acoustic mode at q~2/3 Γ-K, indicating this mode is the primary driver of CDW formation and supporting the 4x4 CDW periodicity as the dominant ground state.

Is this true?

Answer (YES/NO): NO